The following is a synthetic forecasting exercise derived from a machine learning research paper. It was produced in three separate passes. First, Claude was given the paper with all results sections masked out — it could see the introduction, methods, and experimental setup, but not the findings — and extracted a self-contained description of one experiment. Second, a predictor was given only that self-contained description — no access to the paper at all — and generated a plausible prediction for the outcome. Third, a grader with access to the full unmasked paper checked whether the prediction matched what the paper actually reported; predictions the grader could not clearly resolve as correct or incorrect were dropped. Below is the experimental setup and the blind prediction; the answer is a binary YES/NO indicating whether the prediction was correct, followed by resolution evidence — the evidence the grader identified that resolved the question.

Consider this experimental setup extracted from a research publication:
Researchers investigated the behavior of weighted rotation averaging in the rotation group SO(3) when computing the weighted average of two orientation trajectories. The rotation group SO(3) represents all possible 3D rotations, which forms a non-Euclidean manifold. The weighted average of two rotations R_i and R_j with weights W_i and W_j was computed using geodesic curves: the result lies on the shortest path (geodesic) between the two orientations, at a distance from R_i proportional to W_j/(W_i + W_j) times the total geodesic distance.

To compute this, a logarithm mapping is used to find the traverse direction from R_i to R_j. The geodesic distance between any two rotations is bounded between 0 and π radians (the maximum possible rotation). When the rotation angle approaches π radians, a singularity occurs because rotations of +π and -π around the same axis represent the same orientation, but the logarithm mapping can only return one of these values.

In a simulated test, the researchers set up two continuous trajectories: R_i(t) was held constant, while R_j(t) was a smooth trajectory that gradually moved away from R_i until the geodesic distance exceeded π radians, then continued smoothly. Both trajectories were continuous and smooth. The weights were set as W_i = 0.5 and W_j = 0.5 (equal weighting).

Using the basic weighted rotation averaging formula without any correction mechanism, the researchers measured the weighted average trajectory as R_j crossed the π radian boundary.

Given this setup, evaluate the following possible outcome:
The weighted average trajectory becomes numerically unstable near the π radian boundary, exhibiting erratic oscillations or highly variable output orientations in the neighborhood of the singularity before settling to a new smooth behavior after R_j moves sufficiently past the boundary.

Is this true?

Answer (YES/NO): NO